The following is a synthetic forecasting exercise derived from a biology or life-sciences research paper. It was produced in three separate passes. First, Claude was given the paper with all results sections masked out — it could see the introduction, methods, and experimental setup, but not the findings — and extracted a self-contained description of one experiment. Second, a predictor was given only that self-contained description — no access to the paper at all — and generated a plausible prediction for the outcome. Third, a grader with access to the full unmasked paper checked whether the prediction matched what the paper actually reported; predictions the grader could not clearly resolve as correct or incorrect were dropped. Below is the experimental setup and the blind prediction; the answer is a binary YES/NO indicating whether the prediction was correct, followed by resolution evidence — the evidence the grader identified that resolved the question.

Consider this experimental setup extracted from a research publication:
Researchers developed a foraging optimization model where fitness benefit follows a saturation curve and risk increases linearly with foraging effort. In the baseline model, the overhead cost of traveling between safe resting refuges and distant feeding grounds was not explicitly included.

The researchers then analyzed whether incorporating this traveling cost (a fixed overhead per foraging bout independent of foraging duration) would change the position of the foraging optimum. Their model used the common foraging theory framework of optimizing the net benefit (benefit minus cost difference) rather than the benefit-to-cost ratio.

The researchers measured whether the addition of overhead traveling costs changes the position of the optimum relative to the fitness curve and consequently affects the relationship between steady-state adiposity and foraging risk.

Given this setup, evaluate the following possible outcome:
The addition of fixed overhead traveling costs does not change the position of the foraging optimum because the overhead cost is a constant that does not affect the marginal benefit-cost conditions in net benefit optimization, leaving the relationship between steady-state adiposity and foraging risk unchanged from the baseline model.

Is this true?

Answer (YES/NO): YES